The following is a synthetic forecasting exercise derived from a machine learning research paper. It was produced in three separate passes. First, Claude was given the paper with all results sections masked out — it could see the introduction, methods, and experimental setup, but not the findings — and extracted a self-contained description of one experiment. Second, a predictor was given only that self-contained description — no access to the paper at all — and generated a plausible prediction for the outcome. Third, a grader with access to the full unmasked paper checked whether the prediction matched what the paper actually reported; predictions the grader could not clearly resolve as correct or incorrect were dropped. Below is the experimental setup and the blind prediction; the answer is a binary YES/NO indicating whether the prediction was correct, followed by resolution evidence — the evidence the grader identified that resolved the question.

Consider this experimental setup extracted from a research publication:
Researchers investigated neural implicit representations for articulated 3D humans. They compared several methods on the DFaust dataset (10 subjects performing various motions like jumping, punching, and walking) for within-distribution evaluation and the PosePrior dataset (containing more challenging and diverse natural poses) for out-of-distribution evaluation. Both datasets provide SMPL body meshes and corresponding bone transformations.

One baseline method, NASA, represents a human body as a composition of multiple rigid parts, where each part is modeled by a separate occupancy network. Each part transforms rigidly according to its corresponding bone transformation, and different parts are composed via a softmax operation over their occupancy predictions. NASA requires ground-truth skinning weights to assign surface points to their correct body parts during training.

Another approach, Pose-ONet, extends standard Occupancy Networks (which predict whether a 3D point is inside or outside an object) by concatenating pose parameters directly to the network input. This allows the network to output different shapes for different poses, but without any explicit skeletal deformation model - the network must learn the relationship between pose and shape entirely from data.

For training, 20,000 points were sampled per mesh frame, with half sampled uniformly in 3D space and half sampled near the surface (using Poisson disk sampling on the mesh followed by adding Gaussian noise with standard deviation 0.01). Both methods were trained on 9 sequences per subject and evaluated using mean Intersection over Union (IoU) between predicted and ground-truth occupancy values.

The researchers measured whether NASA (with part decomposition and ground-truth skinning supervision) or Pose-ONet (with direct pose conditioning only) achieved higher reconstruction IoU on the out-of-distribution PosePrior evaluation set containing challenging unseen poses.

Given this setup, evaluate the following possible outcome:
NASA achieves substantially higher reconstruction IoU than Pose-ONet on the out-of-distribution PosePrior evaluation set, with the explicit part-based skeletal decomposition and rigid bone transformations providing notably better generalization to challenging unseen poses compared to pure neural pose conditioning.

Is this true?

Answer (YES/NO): YES